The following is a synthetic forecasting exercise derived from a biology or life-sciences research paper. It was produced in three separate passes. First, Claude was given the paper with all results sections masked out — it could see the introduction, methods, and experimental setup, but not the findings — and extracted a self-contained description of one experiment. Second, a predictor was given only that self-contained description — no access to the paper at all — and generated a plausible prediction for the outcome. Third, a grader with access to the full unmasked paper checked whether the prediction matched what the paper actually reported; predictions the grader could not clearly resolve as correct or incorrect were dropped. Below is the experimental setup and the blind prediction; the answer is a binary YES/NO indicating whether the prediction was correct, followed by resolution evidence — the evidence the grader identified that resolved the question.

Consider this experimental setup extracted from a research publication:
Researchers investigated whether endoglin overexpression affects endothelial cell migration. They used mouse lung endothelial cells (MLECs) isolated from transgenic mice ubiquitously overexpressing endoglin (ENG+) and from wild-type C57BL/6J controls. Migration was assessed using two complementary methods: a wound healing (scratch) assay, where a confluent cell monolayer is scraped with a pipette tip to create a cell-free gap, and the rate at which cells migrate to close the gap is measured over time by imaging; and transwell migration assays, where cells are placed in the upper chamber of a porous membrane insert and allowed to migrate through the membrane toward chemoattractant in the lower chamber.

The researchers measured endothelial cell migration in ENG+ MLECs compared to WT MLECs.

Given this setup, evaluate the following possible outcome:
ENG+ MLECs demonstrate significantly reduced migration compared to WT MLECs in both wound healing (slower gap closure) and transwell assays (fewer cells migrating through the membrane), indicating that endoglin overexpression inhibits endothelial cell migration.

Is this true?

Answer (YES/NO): NO